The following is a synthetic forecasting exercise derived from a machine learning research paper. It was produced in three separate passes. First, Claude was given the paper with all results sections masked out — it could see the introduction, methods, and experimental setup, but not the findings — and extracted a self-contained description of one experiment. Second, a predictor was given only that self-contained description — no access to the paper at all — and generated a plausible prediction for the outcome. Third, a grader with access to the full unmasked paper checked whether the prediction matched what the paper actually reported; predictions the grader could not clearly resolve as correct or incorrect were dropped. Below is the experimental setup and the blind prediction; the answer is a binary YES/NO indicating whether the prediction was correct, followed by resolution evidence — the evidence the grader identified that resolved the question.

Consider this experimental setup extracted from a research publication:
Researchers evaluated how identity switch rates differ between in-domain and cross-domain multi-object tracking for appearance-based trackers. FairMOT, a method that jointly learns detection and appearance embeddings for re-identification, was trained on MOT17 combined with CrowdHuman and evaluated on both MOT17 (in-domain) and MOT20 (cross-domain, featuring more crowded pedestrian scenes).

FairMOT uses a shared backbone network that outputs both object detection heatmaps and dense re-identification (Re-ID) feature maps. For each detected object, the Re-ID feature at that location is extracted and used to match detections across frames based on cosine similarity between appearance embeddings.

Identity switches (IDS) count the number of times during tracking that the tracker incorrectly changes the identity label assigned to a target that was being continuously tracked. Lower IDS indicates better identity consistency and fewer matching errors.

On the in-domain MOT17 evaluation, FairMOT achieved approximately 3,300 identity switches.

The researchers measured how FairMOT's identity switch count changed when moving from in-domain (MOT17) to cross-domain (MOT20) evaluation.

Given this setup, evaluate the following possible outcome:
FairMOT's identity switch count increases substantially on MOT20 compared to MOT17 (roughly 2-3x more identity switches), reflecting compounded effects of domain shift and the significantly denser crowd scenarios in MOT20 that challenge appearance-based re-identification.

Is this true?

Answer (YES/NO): NO